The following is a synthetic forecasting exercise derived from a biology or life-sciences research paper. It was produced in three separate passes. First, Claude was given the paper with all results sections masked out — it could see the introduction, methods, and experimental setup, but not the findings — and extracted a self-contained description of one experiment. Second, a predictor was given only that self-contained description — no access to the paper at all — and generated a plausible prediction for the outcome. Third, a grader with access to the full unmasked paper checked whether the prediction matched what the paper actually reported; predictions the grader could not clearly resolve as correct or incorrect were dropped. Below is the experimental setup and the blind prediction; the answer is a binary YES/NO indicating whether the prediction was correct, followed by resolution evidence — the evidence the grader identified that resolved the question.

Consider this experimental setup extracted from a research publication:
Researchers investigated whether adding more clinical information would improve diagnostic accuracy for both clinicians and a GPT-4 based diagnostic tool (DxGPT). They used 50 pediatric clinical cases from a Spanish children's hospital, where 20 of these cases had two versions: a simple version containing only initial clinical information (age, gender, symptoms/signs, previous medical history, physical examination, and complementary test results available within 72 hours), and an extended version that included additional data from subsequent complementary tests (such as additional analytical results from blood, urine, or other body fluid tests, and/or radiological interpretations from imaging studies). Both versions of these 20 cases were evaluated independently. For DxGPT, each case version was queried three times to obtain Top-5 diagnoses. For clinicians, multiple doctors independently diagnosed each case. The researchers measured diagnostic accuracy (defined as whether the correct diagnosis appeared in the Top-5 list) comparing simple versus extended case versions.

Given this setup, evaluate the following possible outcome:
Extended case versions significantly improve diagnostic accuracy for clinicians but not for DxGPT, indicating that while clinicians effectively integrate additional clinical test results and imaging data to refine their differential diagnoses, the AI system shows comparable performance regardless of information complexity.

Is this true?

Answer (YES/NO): YES